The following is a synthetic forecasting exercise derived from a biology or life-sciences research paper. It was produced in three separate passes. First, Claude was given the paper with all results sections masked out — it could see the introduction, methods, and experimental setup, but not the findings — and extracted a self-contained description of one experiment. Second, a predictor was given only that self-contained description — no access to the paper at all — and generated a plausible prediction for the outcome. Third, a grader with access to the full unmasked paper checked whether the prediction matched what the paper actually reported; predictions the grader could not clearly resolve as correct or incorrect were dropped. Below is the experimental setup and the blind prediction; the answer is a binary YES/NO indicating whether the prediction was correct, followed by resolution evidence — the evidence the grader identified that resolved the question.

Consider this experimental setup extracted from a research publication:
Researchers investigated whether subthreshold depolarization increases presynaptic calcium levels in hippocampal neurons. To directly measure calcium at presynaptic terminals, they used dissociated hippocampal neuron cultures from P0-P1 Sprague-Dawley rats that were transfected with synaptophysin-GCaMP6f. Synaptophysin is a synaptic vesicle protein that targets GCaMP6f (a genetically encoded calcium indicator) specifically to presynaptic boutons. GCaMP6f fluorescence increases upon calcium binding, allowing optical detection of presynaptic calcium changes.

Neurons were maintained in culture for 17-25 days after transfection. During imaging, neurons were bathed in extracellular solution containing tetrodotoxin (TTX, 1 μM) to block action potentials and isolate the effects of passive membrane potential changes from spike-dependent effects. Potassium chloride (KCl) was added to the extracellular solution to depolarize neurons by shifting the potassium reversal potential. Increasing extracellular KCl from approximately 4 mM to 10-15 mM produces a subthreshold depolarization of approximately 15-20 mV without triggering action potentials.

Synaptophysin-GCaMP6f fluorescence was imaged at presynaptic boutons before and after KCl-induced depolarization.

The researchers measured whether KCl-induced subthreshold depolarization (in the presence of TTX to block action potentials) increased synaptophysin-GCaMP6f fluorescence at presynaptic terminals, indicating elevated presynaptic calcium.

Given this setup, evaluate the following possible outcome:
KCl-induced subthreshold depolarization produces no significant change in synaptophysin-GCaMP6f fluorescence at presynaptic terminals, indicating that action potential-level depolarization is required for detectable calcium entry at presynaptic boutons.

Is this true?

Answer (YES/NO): NO